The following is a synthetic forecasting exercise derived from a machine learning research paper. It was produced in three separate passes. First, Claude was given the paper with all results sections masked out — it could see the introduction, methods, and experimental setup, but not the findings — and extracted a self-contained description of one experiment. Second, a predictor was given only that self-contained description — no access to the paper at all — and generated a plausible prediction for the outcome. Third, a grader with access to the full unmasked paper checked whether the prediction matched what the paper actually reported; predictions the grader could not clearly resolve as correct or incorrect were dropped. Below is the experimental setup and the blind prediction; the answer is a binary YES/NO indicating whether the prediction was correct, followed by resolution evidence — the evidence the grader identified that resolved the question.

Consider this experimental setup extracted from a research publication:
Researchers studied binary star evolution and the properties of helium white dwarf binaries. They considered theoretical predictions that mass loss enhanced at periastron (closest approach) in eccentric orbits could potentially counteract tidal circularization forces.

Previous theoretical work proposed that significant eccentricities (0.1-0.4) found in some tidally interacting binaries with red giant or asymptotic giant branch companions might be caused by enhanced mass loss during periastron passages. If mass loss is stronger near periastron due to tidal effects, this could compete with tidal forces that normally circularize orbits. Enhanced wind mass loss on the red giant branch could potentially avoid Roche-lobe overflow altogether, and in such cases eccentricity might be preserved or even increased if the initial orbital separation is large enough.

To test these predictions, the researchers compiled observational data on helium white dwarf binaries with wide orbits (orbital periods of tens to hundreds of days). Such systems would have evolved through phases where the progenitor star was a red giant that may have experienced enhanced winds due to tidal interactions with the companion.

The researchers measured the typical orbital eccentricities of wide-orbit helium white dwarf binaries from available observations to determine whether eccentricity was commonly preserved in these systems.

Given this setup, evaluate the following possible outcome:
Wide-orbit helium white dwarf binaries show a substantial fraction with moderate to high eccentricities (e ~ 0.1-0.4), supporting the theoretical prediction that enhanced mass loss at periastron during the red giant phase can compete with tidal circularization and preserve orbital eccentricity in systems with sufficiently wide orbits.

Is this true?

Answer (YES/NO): NO